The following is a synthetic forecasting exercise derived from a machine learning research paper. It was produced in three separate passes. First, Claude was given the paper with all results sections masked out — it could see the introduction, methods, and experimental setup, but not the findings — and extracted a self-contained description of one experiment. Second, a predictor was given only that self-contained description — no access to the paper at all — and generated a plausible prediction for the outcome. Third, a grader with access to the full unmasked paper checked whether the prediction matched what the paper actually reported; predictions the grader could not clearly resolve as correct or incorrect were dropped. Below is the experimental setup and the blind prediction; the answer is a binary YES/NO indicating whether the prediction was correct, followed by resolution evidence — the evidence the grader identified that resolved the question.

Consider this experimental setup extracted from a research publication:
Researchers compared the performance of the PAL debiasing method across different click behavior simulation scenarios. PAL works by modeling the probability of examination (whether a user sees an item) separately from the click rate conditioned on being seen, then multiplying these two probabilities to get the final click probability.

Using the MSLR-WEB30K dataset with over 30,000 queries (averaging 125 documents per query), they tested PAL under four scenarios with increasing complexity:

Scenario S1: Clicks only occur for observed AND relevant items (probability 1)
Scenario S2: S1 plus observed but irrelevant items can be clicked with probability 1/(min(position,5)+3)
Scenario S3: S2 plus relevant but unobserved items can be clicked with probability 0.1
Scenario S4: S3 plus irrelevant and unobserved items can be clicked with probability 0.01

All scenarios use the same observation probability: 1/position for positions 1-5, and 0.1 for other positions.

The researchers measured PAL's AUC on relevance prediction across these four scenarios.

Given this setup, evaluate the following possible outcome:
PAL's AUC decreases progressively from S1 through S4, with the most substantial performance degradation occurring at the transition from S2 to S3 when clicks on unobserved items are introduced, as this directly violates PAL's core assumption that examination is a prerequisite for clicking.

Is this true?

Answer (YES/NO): NO